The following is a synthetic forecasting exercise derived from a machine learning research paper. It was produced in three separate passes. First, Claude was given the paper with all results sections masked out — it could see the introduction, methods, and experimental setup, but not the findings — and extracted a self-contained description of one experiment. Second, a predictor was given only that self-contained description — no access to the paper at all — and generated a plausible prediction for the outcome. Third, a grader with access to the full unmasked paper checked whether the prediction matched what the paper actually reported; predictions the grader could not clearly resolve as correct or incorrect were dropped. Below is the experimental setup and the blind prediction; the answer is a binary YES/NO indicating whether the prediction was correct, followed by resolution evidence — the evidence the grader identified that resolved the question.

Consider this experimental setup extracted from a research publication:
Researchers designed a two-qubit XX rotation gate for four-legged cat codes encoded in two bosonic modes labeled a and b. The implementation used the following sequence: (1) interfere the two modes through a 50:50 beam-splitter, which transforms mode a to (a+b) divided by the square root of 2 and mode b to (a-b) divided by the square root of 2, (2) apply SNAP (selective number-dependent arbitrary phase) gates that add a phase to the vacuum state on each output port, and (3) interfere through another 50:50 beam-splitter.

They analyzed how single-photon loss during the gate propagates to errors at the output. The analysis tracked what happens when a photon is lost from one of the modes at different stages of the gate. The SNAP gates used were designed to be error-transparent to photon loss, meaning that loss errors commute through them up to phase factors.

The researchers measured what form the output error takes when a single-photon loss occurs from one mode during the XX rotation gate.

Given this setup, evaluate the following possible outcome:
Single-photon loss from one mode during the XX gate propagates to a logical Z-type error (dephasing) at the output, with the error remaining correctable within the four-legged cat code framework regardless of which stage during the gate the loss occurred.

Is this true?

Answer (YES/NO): NO